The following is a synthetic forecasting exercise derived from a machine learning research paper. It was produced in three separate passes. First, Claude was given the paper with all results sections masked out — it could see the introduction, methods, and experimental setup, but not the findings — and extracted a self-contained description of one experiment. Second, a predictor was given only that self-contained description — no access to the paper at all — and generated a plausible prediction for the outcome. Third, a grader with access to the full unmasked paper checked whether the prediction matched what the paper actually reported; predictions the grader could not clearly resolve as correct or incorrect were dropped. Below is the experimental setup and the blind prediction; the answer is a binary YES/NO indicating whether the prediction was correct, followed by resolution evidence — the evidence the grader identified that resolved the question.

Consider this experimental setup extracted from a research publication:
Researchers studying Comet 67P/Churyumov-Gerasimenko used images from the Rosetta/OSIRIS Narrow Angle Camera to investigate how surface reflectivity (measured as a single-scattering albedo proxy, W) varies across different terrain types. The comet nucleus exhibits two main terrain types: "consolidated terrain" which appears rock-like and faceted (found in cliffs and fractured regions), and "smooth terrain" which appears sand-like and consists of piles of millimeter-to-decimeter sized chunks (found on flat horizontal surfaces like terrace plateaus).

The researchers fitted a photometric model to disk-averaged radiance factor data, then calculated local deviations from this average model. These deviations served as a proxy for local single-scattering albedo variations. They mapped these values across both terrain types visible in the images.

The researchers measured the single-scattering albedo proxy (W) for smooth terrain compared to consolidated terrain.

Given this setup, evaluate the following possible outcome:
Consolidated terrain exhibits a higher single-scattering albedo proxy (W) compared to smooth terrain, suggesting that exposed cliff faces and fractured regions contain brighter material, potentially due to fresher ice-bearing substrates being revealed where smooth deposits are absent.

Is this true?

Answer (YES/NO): NO